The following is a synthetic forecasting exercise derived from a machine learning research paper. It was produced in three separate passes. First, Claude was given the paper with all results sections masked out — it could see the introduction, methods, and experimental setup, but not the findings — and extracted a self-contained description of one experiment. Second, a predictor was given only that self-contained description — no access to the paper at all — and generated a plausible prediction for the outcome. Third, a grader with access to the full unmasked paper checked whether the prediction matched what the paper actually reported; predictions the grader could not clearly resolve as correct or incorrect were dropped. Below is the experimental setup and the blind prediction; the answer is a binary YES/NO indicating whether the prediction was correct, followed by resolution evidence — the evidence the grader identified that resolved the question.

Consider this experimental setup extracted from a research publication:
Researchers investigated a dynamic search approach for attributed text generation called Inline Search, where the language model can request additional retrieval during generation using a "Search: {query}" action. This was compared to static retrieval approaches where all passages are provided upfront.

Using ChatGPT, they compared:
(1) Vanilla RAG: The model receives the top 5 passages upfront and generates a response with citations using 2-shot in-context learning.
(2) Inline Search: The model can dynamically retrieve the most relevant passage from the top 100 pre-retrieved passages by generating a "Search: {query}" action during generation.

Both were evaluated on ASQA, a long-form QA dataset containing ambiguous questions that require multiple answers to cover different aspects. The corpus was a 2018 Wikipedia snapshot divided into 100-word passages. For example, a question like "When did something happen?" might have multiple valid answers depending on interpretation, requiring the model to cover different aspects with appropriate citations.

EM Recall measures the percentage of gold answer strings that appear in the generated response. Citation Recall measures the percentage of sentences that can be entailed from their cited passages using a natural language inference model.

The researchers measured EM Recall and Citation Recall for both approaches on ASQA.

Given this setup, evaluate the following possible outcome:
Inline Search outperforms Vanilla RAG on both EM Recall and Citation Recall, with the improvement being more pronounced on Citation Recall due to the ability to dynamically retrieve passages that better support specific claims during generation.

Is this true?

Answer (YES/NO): NO